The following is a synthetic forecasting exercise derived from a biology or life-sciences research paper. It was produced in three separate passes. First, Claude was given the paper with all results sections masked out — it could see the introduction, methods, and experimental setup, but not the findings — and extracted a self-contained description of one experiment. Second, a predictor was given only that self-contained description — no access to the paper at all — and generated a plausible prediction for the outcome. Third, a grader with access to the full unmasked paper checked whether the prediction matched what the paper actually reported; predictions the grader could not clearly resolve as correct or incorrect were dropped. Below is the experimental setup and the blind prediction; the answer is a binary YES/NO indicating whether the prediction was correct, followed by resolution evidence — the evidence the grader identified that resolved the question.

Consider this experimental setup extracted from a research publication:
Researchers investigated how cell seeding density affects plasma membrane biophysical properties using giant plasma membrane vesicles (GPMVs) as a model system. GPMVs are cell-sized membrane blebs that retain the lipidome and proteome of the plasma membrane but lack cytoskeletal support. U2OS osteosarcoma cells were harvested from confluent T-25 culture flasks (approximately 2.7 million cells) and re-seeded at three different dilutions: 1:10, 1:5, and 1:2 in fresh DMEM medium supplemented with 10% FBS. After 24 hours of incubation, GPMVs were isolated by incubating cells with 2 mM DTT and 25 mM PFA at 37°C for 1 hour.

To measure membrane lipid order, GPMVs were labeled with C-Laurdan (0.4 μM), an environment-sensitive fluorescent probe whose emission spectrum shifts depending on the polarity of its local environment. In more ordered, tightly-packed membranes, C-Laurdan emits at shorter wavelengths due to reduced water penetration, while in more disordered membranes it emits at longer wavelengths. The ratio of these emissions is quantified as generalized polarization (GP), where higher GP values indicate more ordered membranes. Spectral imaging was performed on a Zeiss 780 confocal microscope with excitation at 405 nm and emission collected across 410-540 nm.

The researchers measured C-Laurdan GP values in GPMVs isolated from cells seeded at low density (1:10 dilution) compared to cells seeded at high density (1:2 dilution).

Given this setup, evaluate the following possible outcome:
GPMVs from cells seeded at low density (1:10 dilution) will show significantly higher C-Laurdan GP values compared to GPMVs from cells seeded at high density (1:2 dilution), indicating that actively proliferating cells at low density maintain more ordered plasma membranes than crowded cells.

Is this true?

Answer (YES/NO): NO